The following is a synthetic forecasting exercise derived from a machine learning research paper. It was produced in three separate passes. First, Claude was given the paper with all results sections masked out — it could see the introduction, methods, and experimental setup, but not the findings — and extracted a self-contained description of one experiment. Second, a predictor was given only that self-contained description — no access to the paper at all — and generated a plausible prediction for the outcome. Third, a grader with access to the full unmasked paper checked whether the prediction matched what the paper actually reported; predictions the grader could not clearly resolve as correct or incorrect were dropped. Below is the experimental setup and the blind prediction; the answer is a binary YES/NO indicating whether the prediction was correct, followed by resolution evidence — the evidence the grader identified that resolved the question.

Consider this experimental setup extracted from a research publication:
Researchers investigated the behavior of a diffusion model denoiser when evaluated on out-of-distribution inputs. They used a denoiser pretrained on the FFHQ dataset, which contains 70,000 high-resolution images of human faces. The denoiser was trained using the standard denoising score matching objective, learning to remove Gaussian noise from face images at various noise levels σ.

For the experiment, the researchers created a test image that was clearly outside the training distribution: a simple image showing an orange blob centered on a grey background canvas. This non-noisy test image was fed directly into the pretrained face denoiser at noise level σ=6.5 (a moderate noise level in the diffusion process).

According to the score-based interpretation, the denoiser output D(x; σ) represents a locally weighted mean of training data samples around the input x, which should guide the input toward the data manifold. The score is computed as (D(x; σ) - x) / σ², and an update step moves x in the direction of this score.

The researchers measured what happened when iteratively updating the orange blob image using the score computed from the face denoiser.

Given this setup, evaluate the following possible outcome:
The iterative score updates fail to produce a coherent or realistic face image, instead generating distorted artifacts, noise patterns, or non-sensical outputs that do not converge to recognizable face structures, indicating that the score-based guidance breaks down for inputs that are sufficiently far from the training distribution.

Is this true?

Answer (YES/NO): YES